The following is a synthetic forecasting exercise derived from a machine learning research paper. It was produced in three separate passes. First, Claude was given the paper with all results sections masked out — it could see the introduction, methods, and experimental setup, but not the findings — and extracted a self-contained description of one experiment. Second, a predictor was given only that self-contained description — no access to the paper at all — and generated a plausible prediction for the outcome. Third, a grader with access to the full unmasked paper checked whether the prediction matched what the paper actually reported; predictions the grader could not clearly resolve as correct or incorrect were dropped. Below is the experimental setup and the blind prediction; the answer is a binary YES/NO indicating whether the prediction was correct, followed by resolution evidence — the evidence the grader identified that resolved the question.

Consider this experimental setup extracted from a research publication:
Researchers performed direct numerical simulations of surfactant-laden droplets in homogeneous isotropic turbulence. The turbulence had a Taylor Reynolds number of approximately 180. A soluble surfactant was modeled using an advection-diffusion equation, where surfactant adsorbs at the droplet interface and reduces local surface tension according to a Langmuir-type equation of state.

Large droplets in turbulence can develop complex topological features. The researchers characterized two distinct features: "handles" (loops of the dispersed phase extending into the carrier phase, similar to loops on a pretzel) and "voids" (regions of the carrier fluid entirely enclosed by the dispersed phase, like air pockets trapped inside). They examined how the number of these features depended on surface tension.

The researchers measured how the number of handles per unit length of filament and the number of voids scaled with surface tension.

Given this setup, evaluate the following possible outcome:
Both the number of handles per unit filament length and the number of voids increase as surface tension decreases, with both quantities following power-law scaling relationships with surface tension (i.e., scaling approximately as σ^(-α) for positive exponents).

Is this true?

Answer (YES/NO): NO